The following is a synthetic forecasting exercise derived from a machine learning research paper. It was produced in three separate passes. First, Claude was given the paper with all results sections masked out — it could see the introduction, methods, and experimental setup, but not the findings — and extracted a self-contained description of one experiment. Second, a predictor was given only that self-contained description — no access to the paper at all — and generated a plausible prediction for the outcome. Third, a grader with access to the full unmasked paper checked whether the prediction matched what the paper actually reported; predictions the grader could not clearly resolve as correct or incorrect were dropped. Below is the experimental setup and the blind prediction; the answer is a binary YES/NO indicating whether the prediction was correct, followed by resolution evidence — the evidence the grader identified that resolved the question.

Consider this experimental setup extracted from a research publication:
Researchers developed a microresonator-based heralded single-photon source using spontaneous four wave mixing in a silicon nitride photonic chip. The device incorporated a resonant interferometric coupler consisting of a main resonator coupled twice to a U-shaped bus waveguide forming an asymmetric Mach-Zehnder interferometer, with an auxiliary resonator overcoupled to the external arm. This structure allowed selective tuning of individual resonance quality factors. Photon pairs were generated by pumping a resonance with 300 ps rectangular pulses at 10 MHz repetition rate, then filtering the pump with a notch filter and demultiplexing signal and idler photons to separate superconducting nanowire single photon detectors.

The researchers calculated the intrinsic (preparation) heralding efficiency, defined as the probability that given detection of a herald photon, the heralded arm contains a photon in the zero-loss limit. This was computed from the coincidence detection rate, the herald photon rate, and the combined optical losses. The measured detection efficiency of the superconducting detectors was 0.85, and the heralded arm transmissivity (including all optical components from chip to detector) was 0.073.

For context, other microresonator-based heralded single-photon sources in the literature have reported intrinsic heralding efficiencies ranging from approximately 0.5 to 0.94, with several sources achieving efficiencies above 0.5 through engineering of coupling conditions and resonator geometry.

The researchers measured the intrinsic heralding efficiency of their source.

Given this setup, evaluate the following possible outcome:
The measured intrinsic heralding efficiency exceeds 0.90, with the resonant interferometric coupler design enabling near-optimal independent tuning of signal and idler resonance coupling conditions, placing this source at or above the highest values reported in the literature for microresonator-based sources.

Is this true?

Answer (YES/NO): NO